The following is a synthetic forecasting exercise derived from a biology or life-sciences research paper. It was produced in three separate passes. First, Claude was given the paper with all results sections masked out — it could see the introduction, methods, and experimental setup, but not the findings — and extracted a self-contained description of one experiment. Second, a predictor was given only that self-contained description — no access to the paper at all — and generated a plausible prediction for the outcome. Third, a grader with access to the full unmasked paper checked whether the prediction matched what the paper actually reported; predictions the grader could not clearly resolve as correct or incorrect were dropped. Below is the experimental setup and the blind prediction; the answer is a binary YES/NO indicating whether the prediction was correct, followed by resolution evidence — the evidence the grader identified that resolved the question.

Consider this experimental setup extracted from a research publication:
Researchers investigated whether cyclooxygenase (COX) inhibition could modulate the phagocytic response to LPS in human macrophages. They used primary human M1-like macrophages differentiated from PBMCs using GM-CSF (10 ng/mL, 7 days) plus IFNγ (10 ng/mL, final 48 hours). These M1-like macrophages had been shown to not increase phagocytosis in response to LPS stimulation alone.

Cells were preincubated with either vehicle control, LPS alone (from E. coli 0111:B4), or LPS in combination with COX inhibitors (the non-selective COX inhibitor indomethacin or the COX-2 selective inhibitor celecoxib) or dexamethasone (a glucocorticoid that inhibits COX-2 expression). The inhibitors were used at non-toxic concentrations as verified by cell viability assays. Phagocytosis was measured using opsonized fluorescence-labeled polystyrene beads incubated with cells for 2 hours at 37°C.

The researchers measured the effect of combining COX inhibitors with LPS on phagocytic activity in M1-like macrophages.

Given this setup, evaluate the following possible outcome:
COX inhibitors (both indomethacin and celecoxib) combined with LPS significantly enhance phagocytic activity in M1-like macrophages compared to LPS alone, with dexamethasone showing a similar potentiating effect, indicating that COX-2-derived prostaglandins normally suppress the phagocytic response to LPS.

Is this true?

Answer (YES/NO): YES